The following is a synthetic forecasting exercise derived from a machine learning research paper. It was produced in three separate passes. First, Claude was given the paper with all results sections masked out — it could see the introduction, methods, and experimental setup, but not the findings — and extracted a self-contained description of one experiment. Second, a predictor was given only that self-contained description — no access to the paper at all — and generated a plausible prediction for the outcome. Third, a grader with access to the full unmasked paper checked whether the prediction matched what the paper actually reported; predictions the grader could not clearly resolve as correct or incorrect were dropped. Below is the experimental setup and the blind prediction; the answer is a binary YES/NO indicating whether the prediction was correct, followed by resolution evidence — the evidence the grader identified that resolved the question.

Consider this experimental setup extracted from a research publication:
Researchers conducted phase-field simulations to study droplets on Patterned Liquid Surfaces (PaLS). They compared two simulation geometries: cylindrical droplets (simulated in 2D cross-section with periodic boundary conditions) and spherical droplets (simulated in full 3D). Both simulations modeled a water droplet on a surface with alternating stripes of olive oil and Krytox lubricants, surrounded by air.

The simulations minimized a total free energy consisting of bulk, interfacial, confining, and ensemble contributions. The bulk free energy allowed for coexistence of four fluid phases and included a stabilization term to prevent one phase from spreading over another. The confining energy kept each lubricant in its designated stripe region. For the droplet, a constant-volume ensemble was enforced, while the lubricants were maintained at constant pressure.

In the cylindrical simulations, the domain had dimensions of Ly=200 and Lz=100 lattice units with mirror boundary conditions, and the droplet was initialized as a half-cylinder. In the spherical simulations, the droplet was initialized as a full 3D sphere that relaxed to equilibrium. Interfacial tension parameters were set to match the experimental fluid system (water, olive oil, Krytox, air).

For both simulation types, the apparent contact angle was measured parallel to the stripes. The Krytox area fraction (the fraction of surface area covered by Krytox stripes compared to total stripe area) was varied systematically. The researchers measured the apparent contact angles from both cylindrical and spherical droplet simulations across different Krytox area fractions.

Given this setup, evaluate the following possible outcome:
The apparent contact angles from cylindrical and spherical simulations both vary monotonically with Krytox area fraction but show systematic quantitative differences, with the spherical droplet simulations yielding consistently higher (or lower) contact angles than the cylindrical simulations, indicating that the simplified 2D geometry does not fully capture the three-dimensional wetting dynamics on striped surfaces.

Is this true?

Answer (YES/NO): NO